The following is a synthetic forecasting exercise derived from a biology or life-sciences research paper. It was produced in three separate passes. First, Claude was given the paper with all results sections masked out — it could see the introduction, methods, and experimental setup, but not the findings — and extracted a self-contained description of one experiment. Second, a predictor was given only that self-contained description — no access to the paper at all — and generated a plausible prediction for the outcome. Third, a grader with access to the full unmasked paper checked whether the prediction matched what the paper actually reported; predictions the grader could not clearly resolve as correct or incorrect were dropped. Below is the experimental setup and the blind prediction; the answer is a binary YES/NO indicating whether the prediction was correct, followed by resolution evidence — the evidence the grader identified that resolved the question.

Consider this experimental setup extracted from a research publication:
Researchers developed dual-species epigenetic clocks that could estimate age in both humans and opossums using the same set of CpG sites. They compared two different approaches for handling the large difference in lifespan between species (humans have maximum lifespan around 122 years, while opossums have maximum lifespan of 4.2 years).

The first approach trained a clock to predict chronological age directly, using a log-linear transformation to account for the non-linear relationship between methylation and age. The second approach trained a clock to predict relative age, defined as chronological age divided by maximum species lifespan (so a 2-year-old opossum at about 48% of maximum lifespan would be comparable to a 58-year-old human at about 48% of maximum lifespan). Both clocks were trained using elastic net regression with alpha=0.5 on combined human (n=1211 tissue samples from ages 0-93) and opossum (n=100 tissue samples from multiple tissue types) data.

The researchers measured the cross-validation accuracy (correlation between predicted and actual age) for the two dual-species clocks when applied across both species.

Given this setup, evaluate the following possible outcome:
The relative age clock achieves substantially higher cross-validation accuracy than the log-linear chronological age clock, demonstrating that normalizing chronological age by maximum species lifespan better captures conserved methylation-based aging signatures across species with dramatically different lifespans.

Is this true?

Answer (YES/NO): NO